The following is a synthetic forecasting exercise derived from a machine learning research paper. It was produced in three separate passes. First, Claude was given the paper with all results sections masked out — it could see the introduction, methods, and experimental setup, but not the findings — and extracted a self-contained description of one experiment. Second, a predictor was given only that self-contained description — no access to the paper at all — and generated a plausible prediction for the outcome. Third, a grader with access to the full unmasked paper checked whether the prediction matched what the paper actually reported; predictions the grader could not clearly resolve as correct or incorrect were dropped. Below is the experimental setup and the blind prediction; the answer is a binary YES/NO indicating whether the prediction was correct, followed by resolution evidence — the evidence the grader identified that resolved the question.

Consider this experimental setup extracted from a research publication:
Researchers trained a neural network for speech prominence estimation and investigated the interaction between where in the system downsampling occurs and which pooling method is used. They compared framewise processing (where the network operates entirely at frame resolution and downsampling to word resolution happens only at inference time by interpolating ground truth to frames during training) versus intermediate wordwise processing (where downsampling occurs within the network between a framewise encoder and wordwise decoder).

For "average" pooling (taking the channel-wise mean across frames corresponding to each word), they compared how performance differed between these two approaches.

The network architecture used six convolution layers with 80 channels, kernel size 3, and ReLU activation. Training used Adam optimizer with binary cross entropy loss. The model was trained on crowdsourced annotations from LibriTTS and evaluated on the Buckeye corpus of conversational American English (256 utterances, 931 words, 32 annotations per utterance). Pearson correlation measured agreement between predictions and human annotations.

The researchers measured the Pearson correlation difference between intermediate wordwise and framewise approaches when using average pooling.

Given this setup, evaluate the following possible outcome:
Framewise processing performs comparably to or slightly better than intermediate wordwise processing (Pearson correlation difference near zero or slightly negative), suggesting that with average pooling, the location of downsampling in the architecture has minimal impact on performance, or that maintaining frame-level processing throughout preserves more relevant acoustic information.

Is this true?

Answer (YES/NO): NO